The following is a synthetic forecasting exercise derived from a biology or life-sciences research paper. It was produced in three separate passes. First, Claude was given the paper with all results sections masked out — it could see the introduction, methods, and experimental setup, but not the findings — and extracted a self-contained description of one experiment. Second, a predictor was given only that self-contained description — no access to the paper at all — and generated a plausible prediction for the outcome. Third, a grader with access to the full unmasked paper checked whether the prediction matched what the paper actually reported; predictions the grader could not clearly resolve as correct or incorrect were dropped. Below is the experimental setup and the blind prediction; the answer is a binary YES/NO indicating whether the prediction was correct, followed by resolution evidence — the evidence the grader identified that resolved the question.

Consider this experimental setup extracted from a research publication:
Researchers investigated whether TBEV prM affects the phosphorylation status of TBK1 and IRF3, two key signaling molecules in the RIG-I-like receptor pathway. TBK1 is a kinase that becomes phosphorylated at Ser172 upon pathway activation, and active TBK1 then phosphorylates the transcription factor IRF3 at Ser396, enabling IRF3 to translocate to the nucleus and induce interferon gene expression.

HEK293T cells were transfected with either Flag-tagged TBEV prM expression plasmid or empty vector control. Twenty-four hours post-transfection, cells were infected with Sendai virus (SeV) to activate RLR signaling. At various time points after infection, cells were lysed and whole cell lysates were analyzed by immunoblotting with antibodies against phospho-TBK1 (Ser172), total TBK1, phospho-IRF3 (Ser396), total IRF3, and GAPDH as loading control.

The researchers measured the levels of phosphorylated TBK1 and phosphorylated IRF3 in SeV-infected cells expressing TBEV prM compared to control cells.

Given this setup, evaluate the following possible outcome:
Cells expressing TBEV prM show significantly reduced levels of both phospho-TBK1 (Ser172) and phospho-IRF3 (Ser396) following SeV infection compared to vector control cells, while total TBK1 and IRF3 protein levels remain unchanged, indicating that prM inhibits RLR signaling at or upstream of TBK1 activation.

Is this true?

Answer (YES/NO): NO